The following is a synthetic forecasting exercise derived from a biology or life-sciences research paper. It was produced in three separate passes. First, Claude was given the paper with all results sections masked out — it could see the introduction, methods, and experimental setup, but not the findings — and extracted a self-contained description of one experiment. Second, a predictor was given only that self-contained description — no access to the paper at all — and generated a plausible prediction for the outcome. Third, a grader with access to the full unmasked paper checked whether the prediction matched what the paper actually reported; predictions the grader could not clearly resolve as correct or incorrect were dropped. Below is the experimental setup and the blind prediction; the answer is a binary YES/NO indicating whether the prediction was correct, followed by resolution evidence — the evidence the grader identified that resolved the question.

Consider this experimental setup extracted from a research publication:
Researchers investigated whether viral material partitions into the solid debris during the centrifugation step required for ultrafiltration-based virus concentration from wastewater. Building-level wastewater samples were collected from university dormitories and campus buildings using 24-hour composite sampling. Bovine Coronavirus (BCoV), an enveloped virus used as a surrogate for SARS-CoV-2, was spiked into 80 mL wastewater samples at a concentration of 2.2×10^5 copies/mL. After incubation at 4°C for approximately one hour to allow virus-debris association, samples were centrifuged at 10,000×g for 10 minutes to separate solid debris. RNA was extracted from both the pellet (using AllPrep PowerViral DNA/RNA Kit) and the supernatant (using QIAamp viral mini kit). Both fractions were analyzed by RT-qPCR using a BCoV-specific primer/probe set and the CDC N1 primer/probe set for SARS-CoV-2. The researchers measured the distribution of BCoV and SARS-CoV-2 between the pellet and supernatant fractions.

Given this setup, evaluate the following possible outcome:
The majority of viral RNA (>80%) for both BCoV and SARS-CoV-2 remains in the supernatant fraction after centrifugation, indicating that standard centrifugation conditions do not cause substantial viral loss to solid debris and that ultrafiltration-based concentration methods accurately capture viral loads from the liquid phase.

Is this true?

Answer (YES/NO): NO